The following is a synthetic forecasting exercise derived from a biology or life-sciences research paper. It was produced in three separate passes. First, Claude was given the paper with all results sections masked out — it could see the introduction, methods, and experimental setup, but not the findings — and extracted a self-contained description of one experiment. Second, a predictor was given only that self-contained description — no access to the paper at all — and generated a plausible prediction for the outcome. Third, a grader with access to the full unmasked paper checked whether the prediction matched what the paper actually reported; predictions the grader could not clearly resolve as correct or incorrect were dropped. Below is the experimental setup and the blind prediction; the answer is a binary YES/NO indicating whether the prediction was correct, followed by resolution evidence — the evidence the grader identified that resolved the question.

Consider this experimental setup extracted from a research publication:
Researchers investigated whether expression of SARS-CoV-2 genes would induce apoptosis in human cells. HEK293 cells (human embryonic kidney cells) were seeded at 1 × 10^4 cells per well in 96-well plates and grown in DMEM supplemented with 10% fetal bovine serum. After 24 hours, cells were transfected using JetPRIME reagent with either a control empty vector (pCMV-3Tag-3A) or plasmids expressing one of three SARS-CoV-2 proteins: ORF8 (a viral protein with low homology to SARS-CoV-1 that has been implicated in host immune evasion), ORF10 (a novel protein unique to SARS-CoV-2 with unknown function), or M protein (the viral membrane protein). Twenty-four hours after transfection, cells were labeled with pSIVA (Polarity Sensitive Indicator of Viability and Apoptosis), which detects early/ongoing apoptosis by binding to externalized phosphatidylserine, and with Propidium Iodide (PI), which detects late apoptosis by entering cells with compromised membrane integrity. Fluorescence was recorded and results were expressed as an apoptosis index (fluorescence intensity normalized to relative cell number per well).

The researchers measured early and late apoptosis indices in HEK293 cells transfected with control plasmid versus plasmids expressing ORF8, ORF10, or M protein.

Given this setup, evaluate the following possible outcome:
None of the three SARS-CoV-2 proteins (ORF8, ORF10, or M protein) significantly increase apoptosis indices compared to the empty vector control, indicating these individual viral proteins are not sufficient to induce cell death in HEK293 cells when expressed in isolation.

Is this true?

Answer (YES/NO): YES